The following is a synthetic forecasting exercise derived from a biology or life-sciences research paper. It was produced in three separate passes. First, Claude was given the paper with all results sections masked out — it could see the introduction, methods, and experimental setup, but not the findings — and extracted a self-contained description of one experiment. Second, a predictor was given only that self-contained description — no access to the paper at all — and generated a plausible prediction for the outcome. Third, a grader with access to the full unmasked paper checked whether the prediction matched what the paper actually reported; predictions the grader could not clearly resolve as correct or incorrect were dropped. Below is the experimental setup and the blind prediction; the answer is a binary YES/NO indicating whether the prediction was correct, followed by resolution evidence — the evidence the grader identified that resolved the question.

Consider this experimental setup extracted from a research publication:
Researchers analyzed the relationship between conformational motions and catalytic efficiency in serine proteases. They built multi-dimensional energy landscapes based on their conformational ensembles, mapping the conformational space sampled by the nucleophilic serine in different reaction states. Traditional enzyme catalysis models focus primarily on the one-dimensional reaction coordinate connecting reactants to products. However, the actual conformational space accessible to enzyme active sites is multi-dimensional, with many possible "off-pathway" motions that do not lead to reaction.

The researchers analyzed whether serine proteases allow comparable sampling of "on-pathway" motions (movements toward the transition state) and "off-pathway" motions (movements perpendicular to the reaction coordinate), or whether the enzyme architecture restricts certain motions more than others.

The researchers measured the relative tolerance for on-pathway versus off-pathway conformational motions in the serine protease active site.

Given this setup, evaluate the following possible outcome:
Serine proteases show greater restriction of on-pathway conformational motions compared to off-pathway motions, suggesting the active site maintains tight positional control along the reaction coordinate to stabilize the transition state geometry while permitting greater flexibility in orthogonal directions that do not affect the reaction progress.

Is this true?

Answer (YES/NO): NO